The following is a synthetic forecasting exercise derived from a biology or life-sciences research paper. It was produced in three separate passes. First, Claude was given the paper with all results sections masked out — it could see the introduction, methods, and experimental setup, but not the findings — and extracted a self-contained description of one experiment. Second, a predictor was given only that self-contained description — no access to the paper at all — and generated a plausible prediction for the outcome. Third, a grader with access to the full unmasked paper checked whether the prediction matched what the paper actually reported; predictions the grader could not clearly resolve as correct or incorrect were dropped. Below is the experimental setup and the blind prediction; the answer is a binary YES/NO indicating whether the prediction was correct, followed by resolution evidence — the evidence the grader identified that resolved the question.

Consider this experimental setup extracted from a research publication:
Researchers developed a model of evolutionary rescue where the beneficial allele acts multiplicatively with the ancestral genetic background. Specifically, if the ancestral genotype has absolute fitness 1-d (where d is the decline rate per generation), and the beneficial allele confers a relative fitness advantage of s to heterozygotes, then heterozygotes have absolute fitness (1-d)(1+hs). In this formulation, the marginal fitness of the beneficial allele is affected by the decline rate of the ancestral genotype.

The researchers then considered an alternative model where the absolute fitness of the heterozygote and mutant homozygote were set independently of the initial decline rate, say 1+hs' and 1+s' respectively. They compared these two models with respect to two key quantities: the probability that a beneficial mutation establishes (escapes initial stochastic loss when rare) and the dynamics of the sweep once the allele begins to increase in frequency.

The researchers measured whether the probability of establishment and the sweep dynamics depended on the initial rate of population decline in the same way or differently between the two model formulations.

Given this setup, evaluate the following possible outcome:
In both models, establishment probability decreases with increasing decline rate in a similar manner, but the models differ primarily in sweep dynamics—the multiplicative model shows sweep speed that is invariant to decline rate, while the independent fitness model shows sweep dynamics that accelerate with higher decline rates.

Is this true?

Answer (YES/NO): NO